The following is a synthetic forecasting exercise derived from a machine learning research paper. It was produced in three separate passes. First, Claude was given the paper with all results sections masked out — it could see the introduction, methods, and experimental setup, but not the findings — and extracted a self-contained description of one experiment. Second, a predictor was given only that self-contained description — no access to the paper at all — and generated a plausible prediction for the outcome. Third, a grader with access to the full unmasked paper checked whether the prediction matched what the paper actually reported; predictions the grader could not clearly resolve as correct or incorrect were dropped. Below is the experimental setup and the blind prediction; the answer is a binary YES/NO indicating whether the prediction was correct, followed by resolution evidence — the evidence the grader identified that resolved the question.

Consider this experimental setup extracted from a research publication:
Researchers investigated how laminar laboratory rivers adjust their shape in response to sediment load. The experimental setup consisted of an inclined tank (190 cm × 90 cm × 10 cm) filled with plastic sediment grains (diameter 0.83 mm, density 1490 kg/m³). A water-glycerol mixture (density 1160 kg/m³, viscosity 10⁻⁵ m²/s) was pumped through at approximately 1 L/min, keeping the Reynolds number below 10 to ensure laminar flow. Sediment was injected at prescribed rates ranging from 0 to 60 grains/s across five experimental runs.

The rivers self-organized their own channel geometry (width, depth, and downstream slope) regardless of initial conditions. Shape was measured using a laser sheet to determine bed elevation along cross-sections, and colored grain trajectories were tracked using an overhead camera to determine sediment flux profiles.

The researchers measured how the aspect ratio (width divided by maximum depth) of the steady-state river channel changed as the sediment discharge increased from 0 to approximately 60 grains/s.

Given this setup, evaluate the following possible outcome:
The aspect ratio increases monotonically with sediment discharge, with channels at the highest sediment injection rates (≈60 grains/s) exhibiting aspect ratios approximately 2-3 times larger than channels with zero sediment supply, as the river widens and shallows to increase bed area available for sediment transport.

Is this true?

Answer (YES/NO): YES